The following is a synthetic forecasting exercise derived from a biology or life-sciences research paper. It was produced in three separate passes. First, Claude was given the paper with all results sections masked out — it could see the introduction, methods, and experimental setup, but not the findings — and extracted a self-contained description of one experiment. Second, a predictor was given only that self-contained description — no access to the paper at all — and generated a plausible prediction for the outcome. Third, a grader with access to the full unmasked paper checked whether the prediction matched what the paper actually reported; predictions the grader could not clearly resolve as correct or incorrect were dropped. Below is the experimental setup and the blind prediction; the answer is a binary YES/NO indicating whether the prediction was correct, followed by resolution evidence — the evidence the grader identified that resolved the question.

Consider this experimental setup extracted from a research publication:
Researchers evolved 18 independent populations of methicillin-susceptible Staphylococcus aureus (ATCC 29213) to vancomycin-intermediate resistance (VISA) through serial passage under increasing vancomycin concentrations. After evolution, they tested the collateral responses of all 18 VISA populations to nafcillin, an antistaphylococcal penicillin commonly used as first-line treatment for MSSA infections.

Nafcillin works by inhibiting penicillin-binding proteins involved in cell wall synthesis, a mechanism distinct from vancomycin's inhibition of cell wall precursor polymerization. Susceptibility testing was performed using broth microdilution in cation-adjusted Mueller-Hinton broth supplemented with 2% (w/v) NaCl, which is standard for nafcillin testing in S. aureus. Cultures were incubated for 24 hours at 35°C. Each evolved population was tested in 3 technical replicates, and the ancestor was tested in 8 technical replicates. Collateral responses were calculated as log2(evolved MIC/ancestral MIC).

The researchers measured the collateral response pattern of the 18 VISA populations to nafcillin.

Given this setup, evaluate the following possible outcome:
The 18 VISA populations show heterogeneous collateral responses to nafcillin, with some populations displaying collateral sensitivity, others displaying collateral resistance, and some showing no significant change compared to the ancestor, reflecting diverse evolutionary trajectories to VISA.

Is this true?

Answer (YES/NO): NO